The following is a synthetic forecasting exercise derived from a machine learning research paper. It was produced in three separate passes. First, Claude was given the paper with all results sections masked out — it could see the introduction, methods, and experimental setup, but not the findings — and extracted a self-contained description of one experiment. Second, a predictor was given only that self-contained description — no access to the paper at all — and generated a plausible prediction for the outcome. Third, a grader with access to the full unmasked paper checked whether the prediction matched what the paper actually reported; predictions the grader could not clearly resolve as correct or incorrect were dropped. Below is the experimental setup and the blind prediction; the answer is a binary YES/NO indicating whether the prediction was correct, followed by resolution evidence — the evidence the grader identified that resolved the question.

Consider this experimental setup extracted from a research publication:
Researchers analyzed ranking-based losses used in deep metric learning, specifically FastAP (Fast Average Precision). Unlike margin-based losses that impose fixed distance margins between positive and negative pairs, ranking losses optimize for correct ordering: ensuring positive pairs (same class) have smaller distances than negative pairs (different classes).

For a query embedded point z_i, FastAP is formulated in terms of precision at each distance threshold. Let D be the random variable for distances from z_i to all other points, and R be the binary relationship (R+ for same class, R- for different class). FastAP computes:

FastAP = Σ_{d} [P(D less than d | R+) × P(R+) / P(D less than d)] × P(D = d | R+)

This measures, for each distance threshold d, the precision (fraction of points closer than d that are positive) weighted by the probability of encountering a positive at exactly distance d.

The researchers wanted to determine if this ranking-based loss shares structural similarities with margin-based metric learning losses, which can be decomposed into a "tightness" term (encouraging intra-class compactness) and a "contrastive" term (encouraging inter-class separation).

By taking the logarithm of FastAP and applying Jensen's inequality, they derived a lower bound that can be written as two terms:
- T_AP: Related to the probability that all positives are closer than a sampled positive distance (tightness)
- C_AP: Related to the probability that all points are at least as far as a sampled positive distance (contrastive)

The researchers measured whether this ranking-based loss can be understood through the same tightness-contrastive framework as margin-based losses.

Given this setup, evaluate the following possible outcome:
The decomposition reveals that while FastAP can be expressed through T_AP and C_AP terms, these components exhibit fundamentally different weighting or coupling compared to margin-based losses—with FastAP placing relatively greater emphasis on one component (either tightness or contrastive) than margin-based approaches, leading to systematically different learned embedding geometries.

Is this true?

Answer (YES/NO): NO